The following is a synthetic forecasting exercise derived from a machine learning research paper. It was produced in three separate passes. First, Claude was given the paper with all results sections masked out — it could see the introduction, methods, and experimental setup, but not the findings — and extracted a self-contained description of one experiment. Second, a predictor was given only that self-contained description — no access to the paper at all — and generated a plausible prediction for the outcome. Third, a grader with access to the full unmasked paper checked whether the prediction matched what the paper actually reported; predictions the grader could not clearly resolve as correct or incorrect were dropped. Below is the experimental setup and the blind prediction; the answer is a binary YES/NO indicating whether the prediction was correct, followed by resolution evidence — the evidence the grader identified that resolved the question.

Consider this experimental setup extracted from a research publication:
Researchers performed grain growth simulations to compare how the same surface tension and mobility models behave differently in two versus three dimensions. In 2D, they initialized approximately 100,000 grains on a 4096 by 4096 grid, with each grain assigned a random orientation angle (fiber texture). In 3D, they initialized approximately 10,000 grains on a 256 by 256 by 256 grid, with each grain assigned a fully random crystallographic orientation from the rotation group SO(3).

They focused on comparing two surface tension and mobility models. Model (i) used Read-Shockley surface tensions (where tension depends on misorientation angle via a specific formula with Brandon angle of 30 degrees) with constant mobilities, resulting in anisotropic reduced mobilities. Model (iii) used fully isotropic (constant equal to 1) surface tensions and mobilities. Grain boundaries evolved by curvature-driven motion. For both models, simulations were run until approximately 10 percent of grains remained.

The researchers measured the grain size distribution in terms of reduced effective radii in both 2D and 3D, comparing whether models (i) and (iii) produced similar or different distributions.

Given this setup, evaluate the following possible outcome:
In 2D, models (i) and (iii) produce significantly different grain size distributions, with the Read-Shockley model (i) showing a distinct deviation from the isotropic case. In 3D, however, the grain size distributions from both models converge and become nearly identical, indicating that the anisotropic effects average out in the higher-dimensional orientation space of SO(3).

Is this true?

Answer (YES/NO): NO